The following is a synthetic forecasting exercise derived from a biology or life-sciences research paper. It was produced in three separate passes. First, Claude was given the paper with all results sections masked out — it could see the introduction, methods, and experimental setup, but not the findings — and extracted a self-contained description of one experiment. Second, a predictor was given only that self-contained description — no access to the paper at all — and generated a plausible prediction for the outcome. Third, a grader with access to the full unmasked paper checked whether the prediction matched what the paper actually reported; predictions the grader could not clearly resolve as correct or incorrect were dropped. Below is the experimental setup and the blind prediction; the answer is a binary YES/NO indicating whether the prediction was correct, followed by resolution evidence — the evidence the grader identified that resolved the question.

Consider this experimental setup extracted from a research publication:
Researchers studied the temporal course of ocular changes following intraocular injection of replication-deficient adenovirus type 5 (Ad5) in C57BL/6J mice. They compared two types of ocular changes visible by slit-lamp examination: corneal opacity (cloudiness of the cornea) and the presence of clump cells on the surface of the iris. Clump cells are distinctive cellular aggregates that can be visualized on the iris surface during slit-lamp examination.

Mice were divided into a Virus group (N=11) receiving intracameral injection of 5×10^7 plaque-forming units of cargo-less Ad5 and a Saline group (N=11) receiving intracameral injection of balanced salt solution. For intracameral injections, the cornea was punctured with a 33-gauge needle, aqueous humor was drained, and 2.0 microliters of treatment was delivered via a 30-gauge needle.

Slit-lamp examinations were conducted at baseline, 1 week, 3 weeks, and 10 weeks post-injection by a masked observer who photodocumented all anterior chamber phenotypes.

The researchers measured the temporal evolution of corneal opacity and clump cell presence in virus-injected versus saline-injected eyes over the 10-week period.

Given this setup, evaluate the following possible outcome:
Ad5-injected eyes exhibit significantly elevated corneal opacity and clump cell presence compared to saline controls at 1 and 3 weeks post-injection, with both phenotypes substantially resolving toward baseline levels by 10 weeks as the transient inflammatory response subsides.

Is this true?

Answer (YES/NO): NO